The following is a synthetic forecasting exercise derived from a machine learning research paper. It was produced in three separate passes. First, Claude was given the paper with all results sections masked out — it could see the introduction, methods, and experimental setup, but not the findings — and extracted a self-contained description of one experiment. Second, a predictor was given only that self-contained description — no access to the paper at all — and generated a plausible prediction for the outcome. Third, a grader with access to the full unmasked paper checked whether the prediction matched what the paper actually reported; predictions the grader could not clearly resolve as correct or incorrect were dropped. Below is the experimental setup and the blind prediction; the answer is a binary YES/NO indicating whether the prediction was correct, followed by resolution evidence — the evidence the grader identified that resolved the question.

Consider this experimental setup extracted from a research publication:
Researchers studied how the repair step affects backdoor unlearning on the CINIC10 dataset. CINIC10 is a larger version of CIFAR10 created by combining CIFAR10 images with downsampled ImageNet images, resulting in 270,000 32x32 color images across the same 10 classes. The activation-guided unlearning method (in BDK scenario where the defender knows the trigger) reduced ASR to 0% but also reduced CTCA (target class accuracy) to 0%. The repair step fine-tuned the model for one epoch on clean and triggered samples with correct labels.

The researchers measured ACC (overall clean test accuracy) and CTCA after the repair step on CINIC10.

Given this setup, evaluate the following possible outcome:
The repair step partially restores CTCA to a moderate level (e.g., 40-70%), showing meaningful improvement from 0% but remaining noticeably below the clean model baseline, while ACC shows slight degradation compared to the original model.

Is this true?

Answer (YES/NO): NO